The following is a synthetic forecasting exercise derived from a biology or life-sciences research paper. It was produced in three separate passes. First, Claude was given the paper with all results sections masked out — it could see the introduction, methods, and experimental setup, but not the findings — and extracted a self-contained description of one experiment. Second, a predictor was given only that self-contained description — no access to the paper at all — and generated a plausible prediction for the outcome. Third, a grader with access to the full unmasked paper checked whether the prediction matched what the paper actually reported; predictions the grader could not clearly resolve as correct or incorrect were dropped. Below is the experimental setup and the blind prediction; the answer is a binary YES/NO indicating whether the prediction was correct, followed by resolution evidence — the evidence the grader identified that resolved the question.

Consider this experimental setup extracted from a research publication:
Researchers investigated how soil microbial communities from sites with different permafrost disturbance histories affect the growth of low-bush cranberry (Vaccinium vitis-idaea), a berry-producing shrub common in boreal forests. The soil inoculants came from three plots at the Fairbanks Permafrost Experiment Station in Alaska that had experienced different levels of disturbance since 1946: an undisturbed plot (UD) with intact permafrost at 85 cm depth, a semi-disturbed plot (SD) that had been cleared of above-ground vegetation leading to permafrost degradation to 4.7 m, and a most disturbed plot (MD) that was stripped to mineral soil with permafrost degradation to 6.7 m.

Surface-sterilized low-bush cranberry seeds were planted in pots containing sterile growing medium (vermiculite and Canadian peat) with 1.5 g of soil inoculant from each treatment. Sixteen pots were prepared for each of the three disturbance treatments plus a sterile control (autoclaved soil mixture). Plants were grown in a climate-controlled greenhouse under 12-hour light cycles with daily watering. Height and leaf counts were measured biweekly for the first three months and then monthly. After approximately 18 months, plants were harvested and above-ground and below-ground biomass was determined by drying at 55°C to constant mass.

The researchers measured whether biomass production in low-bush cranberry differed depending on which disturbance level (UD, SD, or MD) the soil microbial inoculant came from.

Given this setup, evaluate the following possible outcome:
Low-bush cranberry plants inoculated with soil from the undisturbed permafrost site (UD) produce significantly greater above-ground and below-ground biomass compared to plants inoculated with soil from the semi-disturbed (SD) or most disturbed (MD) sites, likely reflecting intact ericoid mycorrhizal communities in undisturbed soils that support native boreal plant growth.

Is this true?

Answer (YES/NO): NO